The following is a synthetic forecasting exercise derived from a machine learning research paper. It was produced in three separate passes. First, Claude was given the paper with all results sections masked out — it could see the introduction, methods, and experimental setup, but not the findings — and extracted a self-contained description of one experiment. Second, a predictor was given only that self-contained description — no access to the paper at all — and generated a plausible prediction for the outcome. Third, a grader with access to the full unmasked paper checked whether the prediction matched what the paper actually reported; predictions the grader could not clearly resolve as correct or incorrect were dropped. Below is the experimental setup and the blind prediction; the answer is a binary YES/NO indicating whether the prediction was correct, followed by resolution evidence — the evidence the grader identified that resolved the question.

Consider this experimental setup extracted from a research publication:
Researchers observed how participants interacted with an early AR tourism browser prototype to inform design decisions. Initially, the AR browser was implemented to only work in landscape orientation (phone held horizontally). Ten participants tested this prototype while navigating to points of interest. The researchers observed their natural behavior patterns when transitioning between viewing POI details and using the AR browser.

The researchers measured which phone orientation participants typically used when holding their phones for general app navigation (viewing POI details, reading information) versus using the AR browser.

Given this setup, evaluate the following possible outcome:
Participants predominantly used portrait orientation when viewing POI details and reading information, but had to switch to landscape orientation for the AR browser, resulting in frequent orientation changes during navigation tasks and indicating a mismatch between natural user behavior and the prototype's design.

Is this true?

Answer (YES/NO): YES